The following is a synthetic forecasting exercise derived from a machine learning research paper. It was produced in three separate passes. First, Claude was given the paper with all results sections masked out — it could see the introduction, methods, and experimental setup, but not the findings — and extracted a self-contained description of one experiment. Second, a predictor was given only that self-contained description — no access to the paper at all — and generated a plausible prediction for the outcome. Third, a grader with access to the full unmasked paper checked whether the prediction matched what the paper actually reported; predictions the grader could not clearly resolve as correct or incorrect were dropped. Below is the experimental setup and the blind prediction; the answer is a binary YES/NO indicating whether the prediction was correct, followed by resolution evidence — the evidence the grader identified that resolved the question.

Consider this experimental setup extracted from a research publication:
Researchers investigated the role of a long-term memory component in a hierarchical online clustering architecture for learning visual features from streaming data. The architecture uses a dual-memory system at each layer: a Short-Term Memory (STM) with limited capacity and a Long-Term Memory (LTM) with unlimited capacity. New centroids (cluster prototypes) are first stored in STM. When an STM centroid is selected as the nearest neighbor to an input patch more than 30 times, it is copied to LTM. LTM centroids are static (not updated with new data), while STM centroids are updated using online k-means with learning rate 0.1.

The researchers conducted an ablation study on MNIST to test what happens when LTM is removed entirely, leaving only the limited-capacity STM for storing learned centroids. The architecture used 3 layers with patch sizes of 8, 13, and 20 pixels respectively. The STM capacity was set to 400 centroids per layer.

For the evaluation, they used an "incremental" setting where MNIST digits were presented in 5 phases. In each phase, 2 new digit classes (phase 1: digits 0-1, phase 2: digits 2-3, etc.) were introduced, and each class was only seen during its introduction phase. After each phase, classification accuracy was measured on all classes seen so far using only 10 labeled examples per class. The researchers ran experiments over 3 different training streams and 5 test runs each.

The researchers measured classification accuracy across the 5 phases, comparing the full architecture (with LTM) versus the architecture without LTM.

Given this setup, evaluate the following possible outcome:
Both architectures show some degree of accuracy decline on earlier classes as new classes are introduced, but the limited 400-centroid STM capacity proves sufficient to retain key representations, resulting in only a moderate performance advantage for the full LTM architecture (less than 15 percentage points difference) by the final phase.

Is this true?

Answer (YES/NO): NO